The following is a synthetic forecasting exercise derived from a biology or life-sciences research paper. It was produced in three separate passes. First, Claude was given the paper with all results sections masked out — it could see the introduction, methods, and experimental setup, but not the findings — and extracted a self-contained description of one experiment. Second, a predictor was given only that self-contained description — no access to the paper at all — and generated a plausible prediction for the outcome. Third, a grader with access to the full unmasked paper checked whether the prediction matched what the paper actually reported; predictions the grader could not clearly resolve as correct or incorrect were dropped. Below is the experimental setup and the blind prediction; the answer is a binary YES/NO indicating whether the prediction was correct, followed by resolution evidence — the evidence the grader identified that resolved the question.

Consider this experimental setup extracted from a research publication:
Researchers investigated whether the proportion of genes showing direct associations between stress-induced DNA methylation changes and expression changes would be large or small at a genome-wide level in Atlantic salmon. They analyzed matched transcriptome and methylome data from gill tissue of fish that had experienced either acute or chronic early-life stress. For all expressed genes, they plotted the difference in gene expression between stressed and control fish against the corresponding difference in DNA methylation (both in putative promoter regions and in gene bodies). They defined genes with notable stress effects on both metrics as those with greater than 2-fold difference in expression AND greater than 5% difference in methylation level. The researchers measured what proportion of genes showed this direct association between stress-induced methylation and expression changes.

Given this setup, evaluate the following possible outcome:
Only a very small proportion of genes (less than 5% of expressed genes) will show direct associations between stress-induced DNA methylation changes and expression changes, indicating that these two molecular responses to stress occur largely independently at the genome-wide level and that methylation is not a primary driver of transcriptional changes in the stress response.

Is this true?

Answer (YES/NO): YES